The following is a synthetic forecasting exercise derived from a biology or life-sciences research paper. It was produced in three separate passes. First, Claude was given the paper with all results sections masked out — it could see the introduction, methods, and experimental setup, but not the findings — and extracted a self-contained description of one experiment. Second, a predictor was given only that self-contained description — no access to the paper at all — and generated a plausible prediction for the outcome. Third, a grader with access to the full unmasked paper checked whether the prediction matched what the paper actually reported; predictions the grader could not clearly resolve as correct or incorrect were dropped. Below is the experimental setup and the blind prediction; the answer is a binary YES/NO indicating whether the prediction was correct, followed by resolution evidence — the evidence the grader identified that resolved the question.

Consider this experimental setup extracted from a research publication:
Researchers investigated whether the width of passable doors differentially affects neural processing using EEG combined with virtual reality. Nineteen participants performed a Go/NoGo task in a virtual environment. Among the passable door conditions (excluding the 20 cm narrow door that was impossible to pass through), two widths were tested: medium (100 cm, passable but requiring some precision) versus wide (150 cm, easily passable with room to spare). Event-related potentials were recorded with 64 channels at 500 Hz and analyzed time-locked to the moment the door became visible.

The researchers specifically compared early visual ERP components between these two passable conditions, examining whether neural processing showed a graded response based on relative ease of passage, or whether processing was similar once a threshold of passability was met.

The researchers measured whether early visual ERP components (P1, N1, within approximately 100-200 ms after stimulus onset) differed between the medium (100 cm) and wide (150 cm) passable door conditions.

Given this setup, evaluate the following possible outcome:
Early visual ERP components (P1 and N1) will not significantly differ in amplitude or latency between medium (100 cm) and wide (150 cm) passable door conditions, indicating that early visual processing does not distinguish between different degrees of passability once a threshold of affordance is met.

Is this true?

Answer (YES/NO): YES